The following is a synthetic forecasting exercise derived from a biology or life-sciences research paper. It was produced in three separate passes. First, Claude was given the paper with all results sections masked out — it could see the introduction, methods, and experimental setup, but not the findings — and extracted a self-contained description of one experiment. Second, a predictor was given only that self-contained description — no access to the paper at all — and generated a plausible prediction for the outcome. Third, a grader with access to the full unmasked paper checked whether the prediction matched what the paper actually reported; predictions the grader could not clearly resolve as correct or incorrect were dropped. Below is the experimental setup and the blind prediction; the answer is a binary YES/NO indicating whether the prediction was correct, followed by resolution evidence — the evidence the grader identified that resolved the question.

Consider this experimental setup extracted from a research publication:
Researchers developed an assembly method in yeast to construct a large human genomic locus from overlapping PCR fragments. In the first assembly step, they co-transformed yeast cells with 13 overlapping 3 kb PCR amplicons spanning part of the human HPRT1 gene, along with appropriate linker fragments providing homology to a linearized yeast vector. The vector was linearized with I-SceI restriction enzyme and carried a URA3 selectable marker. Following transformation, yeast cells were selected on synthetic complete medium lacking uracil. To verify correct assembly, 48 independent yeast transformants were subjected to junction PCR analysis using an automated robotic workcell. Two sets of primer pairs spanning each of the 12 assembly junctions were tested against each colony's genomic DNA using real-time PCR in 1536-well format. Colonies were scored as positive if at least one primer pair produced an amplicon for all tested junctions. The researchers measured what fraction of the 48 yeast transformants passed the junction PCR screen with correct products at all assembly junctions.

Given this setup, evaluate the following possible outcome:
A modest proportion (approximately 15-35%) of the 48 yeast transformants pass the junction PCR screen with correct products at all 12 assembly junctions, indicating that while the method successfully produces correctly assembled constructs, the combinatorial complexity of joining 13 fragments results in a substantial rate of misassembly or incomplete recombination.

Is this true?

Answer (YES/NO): NO